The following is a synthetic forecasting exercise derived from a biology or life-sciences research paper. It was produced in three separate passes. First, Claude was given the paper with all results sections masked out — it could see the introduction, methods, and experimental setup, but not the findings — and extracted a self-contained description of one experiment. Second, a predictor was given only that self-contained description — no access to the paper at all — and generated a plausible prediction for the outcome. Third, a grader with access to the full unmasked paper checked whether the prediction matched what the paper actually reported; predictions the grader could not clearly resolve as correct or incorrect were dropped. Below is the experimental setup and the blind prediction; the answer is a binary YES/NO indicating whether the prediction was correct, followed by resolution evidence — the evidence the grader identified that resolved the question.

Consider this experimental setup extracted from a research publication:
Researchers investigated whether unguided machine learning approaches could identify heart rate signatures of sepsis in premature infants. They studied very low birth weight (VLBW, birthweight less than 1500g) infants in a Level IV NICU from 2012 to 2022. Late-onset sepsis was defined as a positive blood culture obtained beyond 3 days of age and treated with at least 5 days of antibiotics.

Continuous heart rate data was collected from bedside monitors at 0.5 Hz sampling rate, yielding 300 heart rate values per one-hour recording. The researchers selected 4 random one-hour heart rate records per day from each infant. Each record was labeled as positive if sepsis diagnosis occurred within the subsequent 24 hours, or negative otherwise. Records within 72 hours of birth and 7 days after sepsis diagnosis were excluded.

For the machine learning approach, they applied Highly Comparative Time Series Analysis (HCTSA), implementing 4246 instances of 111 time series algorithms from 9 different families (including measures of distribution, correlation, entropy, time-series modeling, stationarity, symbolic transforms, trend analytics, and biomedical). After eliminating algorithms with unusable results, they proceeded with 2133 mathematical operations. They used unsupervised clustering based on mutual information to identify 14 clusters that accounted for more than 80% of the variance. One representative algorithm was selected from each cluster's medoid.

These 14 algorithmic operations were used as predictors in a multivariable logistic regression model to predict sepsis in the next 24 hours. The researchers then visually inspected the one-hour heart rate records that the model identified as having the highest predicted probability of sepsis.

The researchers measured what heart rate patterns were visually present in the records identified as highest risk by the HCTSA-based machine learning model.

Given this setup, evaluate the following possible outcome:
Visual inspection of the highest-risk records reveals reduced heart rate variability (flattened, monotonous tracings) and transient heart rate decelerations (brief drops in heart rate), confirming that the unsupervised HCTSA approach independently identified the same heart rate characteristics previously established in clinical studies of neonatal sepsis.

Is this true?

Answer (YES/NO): YES